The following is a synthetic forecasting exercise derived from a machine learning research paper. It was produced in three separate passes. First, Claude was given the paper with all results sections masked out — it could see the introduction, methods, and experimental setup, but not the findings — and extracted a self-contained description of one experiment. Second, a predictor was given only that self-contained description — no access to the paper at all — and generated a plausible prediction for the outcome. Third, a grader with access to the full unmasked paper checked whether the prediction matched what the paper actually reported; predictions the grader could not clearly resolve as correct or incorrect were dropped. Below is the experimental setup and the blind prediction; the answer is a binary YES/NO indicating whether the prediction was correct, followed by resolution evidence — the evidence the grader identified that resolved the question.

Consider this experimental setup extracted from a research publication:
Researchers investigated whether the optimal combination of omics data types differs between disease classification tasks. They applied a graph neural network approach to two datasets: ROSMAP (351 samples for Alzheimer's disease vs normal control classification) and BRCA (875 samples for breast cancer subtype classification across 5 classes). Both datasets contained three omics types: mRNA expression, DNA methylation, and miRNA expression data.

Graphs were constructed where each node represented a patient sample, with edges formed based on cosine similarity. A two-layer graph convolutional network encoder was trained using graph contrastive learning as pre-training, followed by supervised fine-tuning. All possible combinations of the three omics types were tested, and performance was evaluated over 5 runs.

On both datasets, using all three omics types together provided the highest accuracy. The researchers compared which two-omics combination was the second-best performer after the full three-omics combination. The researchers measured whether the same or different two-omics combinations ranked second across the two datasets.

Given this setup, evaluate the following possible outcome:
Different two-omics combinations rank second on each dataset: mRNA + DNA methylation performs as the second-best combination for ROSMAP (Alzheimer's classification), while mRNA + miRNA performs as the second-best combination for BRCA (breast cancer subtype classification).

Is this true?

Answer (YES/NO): NO